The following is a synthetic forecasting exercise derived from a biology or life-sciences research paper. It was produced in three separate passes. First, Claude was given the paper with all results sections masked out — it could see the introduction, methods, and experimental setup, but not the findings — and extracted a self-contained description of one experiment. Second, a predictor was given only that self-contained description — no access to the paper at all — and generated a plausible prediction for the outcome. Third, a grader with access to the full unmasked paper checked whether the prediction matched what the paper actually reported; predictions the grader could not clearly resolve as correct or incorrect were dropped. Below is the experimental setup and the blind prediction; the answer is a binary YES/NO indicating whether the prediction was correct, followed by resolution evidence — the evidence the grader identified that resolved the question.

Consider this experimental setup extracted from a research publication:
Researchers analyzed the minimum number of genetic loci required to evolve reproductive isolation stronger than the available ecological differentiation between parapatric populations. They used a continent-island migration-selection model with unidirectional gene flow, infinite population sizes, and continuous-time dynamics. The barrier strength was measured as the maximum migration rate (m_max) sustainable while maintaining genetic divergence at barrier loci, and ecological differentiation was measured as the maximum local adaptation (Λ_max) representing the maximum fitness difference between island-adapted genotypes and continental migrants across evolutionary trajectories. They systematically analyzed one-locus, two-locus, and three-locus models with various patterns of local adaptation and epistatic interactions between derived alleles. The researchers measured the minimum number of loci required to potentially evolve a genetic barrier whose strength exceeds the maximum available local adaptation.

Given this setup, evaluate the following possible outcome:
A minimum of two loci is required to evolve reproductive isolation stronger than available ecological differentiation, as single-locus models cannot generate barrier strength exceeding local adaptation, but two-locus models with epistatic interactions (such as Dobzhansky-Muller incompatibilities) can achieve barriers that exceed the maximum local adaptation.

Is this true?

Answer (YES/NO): NO